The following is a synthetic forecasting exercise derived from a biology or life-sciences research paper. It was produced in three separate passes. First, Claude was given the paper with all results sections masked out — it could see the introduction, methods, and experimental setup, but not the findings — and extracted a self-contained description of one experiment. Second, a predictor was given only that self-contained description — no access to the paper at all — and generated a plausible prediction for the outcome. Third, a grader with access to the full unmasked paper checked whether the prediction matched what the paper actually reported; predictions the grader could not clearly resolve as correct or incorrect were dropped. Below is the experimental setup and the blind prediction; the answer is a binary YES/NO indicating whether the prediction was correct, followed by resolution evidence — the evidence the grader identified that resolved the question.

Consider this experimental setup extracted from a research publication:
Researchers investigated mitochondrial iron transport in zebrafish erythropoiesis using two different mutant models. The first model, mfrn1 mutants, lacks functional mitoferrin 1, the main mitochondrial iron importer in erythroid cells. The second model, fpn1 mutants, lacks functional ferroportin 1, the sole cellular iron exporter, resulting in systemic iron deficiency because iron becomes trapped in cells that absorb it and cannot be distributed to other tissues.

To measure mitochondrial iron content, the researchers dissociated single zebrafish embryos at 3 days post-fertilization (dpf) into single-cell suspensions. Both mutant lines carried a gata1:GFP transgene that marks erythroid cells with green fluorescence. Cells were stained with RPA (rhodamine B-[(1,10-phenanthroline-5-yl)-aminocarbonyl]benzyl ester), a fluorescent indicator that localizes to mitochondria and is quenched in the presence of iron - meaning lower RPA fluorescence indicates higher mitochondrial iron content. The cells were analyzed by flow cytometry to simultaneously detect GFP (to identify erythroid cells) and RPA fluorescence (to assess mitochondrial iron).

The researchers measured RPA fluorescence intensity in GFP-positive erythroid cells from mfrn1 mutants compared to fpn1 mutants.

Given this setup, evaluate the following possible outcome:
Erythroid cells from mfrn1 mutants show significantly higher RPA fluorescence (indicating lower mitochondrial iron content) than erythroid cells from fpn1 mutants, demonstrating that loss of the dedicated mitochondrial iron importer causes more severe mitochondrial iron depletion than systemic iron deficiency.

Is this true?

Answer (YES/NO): YES